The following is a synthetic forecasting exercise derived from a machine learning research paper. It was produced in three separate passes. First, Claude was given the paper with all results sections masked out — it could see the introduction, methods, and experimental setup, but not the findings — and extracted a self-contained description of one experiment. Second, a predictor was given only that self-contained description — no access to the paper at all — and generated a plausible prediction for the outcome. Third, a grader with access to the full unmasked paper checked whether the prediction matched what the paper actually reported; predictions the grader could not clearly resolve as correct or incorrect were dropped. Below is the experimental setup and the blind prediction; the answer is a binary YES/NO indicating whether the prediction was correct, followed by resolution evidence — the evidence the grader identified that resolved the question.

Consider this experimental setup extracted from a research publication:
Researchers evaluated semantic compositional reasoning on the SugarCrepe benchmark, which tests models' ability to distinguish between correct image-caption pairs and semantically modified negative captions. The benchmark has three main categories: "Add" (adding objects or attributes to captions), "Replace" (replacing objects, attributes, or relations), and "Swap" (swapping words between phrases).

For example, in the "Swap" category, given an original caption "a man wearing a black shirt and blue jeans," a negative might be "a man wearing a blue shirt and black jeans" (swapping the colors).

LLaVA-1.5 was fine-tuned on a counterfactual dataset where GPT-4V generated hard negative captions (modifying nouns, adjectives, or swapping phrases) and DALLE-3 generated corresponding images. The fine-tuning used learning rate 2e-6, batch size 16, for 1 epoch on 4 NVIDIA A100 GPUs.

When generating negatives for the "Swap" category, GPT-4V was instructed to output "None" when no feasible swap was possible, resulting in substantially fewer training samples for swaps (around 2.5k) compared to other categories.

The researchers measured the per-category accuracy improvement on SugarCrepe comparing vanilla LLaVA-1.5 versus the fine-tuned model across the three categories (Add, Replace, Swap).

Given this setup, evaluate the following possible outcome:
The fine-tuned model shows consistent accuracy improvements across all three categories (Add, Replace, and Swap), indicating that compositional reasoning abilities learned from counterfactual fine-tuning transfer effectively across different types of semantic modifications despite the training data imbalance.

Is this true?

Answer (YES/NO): NO